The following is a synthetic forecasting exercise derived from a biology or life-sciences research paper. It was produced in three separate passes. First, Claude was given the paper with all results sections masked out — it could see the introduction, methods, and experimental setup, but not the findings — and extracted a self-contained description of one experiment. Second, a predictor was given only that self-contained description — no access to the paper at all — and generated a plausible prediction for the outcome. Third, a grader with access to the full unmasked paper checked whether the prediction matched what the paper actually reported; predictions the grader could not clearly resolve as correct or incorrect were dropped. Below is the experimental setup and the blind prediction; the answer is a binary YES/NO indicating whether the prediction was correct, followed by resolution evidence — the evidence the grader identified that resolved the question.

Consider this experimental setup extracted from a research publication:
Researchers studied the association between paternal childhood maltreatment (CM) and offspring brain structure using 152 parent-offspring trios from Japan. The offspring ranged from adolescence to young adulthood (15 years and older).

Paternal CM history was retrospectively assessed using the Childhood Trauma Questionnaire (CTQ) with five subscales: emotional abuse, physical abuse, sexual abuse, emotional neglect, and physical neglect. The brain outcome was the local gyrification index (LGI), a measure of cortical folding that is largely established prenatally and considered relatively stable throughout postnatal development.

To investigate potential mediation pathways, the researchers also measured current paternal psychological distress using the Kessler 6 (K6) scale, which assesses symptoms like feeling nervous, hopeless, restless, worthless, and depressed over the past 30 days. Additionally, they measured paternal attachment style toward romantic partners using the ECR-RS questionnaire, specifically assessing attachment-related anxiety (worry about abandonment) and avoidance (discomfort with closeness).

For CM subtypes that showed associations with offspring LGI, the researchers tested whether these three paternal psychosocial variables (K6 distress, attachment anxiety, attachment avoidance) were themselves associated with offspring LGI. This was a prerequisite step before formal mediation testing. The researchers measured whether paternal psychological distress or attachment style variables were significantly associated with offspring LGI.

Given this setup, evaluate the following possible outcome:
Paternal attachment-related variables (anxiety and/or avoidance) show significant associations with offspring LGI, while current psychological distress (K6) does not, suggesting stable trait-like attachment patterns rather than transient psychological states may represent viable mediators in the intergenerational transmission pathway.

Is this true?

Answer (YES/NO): NO